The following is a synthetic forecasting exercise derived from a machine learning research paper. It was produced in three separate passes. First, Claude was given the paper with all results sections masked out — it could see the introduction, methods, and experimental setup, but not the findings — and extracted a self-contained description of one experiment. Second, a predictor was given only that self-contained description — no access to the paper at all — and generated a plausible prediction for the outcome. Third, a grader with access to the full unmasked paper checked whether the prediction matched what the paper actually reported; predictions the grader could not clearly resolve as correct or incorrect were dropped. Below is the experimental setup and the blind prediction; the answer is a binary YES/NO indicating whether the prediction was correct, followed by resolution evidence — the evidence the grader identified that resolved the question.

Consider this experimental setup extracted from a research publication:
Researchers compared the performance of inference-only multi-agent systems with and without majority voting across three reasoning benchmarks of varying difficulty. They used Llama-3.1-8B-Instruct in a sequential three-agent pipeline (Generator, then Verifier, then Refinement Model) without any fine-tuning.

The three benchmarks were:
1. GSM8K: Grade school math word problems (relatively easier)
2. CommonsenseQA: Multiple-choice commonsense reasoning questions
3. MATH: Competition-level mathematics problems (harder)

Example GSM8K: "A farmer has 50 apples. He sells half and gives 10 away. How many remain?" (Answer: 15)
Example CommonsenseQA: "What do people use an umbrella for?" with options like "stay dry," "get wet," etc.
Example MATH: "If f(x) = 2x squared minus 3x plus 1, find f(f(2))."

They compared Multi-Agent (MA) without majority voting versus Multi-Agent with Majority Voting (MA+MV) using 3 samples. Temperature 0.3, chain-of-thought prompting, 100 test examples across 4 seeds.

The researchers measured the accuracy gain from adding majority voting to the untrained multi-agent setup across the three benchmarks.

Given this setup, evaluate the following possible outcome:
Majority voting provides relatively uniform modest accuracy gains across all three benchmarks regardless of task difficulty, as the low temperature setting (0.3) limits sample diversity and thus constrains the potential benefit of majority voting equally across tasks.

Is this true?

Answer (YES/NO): YES